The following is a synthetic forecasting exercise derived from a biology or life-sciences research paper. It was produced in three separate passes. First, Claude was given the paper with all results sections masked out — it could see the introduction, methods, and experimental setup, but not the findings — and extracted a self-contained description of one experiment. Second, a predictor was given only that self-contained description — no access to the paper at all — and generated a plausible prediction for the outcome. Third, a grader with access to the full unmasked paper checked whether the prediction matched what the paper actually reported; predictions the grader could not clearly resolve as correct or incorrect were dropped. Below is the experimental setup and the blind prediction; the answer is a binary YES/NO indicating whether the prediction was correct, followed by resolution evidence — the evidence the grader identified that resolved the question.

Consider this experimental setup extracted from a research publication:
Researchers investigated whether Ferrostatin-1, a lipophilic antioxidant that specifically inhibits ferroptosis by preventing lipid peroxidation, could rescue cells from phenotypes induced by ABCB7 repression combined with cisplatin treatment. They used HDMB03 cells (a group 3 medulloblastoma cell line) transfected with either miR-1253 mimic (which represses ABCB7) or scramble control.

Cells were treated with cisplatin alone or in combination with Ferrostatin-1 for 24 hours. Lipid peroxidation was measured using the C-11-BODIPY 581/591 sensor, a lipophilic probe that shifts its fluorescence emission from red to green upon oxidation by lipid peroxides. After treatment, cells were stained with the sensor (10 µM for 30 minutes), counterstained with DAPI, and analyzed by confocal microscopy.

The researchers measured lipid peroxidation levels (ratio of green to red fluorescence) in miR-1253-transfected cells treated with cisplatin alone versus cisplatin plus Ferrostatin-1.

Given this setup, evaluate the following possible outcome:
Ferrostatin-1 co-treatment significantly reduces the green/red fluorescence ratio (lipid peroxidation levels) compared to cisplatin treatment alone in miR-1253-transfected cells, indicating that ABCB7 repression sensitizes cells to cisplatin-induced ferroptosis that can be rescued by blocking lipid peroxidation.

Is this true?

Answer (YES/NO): YES